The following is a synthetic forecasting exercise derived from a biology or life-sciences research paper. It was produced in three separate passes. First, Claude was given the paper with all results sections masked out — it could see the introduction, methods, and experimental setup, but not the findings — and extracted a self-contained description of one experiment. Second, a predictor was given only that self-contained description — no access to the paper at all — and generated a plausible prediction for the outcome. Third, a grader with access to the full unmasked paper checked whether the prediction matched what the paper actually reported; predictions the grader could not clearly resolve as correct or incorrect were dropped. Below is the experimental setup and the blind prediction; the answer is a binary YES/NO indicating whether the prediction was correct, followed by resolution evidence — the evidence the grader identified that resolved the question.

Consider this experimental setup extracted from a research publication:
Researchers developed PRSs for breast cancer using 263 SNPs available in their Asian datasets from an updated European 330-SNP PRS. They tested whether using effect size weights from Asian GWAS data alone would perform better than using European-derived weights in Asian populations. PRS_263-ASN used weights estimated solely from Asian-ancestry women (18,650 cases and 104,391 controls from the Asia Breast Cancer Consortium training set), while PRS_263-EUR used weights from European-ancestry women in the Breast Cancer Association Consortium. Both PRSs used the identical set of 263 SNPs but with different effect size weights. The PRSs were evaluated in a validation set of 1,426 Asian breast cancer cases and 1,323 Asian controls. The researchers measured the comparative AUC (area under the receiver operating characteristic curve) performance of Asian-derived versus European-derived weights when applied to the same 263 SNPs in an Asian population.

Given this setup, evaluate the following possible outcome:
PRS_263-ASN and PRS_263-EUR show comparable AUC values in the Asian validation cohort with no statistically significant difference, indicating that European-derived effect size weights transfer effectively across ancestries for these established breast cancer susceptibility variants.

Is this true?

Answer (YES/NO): YES